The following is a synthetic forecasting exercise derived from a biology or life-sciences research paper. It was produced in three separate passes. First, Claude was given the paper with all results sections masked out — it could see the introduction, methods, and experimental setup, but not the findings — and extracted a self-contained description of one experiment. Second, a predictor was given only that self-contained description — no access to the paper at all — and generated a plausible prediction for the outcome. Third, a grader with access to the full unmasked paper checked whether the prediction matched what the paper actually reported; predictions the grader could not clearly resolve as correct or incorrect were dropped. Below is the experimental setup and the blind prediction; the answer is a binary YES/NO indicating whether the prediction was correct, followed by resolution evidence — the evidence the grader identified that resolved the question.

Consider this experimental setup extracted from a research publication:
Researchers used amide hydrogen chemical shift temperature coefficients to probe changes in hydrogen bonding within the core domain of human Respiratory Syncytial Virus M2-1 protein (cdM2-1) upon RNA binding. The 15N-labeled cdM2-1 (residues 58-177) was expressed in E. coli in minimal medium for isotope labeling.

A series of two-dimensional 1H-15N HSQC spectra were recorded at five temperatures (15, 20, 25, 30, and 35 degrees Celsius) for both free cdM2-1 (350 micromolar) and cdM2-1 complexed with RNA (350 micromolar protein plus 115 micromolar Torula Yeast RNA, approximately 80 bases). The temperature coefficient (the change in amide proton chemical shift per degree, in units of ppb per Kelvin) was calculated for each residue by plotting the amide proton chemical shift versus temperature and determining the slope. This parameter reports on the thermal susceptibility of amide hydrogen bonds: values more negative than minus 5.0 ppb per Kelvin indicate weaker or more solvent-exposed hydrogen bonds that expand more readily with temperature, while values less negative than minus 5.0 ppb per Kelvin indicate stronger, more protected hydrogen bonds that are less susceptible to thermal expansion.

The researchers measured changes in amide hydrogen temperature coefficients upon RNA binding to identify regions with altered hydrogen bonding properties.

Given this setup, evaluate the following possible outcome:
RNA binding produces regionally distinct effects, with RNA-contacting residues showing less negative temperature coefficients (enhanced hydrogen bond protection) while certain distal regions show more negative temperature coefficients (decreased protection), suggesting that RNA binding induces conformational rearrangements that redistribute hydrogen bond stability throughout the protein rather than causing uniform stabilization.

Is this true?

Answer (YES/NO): NO